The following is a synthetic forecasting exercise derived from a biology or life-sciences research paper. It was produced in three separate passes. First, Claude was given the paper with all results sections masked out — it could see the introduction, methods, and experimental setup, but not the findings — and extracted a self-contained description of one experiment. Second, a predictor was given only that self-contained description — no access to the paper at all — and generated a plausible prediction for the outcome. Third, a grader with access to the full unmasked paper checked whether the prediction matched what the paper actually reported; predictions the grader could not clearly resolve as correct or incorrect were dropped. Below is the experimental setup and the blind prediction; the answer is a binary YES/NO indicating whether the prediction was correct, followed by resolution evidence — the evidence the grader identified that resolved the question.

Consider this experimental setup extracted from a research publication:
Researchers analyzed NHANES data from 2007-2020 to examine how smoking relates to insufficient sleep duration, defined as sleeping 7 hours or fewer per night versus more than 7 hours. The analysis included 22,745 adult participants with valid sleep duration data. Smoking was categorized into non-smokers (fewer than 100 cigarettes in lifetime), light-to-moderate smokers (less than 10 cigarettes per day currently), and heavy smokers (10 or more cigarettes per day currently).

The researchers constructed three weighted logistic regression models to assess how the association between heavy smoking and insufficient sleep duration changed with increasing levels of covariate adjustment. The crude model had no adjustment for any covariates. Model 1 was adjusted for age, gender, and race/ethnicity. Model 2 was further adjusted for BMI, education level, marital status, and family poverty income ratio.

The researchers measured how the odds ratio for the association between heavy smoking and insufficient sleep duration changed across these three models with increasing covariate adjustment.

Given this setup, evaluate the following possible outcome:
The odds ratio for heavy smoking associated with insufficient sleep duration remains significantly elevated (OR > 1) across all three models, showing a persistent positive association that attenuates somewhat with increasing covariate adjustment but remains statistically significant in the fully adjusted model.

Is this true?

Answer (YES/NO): NO